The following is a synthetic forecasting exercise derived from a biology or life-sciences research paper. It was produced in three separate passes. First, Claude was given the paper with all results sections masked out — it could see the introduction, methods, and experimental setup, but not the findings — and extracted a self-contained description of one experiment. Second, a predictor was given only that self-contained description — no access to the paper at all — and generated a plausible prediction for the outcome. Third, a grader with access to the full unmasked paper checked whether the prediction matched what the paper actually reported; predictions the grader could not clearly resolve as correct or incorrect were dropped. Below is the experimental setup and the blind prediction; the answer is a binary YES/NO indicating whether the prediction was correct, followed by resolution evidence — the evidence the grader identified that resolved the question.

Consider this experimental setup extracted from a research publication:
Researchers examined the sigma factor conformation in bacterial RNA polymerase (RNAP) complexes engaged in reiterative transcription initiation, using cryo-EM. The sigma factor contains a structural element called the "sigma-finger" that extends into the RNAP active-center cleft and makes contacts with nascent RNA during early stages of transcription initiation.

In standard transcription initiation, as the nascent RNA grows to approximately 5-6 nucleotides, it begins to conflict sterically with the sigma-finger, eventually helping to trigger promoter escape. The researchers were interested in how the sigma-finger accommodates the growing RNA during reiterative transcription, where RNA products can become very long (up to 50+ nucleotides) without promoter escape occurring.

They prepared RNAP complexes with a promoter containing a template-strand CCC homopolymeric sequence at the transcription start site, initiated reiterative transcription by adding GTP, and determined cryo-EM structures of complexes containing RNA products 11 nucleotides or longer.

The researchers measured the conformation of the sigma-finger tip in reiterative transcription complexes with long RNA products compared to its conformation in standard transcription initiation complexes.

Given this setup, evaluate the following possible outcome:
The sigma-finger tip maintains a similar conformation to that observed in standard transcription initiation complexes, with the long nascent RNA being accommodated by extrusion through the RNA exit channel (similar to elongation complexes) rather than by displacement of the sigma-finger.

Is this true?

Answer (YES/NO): NO